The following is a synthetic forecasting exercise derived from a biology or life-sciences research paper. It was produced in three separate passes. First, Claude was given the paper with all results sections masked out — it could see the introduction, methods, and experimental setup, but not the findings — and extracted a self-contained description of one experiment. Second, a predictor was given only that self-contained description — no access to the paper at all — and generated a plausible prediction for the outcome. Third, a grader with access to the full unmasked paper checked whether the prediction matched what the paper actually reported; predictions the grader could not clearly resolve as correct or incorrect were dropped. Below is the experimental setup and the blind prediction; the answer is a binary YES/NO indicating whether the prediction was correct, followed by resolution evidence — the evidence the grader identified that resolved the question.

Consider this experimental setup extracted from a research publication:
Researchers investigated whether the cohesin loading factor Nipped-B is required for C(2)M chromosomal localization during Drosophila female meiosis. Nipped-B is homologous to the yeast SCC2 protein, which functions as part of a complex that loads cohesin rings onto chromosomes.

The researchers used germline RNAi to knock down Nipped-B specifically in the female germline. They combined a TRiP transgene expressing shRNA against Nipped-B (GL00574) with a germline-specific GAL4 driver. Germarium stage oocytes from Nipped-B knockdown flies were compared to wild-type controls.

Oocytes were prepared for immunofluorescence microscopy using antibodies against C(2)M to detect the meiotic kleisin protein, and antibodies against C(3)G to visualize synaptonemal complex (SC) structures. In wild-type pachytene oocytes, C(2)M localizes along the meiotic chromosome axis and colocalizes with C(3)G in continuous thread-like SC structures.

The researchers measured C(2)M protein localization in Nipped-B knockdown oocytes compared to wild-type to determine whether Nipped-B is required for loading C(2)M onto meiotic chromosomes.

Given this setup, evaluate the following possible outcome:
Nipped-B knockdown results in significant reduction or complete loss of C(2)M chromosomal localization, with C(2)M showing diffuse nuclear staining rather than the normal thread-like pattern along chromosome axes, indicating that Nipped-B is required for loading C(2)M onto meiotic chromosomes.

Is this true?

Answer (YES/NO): YES